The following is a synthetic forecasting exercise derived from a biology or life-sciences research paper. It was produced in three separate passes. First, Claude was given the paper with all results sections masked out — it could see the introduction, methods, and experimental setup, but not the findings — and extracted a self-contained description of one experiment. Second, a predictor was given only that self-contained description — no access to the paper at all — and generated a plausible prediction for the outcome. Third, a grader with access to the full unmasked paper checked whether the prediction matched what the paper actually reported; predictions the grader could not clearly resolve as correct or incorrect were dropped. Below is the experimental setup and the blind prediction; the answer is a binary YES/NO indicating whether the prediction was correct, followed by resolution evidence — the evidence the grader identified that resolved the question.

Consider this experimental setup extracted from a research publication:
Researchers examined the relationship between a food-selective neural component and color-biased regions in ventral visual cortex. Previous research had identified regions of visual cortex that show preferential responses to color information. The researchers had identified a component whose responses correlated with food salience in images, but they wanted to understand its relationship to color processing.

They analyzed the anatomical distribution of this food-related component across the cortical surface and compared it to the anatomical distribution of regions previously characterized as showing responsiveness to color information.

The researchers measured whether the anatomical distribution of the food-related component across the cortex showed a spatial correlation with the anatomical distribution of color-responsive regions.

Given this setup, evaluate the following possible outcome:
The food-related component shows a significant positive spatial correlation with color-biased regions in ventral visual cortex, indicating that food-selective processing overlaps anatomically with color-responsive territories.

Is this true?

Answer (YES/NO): YES